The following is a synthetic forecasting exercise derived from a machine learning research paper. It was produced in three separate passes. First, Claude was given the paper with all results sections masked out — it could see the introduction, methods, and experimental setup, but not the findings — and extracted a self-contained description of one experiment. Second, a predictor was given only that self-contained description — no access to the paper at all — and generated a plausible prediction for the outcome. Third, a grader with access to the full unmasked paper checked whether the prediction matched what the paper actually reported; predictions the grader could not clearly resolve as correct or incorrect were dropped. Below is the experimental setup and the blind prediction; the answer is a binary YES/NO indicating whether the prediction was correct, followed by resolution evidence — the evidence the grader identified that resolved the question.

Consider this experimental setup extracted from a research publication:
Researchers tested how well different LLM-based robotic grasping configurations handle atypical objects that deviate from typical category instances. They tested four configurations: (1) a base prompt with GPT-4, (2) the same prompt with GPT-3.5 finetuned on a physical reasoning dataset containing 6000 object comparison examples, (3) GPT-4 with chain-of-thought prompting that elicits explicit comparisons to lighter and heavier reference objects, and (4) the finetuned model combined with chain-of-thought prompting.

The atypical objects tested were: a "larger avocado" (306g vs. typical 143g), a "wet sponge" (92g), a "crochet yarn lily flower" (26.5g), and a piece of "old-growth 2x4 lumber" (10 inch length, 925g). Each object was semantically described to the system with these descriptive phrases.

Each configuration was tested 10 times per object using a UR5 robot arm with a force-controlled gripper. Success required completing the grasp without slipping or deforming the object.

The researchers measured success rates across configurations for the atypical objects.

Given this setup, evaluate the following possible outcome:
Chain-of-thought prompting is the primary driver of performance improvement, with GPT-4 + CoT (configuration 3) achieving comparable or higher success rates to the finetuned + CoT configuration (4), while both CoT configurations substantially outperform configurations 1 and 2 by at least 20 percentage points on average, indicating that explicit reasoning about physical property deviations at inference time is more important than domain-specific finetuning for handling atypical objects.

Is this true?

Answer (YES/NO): NO